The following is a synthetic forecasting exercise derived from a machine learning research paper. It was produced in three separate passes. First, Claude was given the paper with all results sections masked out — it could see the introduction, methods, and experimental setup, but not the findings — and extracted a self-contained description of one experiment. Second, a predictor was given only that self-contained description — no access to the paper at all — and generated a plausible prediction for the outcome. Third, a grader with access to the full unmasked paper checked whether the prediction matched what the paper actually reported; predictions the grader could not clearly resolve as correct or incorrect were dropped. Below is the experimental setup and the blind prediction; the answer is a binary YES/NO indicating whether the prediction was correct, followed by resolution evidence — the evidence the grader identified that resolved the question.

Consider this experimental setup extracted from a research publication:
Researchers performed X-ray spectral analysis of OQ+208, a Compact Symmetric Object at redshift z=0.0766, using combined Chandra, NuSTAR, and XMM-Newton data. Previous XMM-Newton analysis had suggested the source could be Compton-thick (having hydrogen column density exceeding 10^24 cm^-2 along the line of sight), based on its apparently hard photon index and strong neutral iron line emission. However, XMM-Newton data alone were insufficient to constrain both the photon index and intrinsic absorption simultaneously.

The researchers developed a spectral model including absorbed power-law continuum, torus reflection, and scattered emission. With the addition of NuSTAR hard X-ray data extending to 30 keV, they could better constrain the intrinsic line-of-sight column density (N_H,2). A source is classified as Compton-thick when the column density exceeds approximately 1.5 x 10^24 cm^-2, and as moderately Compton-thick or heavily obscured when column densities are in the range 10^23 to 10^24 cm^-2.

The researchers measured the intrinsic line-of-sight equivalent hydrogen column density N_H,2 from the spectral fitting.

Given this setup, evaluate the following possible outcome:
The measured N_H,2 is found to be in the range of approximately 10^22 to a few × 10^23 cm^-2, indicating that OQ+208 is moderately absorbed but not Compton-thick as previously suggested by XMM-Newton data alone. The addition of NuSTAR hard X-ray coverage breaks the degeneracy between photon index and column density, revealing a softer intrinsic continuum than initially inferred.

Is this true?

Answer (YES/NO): NO